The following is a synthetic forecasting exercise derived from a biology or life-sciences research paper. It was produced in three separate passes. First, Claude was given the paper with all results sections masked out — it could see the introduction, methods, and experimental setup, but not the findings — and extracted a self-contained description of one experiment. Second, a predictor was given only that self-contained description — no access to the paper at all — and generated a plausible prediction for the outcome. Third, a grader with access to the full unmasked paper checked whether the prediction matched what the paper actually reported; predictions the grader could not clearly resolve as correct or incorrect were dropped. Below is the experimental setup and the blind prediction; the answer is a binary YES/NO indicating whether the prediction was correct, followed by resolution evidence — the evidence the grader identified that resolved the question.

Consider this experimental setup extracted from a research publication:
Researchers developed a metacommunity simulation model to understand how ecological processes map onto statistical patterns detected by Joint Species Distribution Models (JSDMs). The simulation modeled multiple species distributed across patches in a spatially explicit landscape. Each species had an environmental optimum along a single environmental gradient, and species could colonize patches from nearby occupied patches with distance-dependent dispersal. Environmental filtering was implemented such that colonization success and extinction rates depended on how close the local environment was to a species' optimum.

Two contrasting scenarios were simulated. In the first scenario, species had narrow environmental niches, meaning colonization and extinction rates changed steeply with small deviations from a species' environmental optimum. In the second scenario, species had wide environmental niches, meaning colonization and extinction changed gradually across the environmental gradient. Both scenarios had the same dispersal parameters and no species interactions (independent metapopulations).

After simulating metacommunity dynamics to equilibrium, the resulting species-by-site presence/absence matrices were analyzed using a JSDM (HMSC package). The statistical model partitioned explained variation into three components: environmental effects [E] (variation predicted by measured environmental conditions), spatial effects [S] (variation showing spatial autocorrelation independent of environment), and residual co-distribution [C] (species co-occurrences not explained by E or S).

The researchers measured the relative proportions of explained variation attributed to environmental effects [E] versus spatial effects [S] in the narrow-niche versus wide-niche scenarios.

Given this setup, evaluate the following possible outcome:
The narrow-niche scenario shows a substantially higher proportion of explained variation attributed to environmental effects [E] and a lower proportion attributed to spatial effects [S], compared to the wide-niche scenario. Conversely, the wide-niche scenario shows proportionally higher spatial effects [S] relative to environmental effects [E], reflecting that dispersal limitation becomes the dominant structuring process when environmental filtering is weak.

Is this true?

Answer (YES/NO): YES